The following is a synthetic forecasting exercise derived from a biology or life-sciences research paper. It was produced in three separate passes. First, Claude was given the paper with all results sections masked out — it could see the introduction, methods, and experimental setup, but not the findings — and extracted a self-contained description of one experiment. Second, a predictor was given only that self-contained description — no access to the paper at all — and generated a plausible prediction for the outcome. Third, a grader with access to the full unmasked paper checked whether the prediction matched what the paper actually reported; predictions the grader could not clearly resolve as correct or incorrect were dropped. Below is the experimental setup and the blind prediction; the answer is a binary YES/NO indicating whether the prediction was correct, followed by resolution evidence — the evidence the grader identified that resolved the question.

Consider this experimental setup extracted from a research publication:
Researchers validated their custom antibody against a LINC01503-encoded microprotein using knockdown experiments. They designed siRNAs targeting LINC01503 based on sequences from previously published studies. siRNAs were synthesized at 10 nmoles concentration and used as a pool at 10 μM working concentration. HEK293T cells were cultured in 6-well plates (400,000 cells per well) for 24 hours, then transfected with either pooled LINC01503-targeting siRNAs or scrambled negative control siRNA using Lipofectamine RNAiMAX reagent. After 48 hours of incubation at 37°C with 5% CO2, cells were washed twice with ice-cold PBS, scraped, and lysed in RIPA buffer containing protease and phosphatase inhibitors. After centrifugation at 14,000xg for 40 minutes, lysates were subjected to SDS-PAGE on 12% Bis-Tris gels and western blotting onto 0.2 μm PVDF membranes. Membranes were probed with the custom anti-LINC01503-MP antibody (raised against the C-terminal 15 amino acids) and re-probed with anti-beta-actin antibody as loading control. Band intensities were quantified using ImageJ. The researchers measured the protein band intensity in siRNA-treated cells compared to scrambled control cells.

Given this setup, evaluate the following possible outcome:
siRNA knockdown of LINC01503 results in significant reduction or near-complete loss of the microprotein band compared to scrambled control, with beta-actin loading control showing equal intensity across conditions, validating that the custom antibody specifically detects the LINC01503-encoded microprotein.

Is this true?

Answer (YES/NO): YES